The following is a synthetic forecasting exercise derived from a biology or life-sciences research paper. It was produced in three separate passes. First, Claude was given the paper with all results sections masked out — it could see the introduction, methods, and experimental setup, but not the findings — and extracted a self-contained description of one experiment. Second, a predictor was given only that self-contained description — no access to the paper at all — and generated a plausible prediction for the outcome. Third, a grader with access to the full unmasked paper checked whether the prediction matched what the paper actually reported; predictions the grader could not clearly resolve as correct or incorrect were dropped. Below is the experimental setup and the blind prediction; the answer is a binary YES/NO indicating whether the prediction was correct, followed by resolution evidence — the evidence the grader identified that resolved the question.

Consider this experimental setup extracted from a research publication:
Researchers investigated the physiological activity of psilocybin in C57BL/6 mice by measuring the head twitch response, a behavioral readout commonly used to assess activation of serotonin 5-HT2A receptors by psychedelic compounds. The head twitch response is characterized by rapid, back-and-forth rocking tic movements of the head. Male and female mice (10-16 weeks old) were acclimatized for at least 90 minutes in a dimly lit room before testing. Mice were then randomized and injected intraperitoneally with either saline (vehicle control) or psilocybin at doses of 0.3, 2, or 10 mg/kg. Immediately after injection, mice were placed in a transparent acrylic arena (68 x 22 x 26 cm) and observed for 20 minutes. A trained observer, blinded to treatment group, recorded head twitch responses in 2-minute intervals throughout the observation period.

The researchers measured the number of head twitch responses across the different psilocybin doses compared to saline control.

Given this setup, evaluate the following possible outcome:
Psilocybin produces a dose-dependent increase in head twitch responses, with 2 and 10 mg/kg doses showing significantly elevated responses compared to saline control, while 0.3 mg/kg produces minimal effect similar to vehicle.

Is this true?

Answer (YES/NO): NO